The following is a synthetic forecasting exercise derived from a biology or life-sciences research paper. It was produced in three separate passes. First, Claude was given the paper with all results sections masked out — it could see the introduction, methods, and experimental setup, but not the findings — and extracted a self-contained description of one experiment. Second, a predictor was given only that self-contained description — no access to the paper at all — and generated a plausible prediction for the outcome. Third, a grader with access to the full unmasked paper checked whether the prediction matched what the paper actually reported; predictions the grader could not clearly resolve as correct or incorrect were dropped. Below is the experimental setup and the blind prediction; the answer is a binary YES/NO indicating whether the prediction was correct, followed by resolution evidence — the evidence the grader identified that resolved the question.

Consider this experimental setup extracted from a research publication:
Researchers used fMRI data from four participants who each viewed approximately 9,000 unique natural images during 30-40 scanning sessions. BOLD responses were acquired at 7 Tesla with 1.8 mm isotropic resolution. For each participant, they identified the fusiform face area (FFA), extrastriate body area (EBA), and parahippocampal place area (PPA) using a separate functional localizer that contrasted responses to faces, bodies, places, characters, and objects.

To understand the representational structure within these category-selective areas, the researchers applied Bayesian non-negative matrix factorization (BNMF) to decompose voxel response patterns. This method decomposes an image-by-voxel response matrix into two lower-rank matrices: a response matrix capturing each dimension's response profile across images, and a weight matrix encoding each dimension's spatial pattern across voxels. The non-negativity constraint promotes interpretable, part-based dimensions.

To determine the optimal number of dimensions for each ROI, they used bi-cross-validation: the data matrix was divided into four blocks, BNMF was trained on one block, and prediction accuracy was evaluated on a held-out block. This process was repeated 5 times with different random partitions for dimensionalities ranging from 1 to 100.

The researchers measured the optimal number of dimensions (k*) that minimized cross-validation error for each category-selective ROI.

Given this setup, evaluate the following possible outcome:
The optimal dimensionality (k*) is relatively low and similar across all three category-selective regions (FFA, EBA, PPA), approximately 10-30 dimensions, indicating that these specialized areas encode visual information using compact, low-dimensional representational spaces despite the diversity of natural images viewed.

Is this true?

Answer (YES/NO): NO